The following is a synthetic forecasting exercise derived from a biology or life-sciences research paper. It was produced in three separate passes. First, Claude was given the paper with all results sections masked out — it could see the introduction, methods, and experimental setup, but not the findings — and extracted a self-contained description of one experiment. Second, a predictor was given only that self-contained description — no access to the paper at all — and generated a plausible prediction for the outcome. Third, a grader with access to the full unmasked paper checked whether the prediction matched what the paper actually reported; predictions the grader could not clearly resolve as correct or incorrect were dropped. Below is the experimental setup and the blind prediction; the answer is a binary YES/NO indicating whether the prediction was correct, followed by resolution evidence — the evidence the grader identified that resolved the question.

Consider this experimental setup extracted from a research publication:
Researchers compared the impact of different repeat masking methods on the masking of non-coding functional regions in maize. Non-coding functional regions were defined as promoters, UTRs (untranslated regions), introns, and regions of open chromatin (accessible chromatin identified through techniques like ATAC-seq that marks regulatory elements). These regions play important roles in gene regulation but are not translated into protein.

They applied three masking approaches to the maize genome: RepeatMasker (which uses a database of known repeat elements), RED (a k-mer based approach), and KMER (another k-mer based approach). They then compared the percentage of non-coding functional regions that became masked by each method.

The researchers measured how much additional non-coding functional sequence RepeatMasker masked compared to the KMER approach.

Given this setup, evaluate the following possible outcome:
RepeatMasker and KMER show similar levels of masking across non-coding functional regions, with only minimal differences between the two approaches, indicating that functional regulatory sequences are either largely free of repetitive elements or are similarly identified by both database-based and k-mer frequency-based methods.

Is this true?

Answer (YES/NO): NO